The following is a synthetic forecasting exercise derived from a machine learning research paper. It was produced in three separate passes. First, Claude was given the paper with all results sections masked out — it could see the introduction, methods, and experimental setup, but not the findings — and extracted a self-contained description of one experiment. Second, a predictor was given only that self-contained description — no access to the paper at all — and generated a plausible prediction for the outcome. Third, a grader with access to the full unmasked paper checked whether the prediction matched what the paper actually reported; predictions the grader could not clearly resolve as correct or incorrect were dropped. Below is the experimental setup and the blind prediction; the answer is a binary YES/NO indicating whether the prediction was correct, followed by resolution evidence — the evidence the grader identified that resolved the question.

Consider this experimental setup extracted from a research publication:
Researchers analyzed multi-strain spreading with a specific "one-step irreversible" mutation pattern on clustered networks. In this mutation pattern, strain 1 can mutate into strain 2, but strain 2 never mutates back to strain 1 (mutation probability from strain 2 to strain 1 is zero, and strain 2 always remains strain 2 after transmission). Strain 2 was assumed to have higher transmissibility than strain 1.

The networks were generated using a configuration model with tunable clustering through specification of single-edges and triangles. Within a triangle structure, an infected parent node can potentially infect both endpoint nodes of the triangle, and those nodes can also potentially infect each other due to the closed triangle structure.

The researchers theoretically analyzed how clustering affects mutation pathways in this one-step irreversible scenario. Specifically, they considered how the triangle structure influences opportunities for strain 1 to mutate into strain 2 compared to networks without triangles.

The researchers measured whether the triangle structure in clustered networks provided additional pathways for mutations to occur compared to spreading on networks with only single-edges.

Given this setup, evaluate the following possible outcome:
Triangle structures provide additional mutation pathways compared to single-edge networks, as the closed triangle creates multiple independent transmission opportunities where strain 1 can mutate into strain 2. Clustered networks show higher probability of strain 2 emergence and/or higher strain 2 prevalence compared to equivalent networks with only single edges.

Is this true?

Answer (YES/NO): YES